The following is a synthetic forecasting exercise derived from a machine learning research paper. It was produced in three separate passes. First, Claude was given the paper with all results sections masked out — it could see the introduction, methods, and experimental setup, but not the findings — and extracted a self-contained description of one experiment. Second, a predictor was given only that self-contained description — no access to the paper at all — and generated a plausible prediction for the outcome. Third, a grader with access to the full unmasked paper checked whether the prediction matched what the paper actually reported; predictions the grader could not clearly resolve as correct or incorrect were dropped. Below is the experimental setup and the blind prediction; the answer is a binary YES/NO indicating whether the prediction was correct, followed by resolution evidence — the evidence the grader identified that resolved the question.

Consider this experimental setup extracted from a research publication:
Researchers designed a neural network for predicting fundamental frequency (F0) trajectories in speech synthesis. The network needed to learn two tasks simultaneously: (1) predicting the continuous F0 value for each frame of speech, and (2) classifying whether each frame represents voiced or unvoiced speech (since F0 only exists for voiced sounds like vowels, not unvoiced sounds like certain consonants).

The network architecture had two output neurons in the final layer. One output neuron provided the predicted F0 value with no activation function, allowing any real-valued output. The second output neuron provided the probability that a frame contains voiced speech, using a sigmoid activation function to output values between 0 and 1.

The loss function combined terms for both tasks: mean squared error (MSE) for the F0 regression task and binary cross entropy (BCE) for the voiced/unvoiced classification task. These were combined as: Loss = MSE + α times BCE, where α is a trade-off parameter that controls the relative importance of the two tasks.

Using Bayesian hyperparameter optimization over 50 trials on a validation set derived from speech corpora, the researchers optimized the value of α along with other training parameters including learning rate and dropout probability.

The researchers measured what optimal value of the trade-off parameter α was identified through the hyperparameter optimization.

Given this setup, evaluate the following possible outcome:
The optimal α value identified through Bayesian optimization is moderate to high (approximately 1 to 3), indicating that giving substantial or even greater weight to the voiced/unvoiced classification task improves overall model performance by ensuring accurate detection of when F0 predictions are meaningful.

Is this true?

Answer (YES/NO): NO